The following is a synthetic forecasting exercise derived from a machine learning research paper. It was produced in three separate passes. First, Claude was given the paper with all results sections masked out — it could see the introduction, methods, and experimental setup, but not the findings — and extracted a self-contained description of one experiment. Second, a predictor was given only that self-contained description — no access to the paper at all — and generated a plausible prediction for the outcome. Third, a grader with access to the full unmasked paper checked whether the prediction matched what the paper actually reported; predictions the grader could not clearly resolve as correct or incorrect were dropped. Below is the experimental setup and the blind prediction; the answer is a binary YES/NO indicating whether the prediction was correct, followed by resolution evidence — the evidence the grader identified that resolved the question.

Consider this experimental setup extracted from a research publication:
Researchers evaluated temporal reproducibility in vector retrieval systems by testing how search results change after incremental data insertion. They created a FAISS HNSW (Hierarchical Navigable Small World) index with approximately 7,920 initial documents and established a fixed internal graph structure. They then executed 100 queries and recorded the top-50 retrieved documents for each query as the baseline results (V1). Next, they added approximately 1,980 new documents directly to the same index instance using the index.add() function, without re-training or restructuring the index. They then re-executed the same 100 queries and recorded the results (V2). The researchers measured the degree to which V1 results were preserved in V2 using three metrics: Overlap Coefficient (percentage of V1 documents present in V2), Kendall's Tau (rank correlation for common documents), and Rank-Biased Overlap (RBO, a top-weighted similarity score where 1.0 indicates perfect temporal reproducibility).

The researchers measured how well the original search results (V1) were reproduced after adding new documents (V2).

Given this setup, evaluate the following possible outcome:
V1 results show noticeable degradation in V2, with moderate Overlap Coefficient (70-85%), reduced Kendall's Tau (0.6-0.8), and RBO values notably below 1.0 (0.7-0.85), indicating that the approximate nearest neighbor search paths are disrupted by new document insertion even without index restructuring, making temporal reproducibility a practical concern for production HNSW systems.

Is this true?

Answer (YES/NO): NO